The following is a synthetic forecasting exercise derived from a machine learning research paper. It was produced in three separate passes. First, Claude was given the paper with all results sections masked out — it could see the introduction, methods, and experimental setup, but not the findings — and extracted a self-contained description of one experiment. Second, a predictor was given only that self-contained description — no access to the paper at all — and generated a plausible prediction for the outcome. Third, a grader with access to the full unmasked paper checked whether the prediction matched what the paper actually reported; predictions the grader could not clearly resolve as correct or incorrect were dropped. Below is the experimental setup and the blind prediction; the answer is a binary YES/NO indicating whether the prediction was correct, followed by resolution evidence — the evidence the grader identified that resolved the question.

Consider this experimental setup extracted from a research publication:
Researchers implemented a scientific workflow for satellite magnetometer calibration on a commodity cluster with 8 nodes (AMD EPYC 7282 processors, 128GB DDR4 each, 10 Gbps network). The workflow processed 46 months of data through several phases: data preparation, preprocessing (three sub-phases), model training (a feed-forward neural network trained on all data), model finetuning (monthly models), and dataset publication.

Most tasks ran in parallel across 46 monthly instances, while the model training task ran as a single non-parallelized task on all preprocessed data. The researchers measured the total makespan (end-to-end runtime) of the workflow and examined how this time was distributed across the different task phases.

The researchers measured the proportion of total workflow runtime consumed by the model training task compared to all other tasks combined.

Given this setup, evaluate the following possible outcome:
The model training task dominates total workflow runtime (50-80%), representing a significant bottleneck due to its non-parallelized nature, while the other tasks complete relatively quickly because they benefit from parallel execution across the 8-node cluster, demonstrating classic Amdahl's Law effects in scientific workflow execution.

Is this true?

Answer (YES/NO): NO